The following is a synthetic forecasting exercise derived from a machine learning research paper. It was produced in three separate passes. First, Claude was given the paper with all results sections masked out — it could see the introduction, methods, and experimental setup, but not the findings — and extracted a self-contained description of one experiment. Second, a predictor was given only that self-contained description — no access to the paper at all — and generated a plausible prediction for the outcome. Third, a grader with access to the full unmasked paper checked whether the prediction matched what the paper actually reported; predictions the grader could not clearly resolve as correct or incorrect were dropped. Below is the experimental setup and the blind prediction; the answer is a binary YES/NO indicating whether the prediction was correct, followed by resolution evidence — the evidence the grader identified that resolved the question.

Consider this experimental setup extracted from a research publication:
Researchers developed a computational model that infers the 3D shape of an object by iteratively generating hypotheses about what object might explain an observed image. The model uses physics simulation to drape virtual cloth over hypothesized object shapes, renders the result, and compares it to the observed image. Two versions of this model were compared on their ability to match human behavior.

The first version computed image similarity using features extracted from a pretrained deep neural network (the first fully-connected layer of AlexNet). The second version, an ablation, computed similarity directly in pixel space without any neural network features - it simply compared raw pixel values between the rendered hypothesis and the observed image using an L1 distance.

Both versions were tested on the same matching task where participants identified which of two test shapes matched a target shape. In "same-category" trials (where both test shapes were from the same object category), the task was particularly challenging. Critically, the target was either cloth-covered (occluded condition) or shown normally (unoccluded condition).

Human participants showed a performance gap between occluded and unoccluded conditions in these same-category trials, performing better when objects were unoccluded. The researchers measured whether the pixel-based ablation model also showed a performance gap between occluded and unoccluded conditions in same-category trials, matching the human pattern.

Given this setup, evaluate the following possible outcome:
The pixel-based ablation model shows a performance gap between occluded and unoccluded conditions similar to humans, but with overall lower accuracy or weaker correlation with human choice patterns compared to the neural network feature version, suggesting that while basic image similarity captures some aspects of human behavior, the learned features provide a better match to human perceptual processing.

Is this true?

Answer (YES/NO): NO